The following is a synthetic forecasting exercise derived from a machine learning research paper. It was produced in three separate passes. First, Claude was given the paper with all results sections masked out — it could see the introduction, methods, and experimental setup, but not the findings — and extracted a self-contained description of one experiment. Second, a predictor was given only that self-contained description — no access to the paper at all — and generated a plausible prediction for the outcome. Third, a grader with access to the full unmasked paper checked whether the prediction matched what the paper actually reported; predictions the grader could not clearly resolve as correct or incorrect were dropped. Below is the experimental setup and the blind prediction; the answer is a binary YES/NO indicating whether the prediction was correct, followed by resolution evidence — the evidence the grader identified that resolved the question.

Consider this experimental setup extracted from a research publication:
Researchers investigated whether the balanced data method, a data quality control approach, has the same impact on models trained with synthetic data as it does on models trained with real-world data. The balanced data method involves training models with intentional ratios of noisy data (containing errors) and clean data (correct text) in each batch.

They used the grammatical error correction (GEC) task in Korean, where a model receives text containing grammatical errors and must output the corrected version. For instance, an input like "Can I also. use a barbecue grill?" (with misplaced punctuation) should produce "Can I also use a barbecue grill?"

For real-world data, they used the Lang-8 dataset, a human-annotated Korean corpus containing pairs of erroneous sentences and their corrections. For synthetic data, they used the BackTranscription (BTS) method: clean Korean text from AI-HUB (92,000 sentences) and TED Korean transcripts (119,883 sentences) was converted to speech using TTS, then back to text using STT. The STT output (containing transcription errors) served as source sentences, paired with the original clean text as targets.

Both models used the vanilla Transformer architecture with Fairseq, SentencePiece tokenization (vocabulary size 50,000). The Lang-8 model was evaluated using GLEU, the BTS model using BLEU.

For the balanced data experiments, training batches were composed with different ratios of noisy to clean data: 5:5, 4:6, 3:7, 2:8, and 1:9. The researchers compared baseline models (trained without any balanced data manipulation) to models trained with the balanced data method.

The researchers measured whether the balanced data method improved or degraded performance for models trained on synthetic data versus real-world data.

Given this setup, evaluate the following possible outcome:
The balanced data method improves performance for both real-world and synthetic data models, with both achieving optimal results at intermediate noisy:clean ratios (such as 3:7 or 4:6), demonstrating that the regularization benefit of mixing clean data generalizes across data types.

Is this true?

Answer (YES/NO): NO